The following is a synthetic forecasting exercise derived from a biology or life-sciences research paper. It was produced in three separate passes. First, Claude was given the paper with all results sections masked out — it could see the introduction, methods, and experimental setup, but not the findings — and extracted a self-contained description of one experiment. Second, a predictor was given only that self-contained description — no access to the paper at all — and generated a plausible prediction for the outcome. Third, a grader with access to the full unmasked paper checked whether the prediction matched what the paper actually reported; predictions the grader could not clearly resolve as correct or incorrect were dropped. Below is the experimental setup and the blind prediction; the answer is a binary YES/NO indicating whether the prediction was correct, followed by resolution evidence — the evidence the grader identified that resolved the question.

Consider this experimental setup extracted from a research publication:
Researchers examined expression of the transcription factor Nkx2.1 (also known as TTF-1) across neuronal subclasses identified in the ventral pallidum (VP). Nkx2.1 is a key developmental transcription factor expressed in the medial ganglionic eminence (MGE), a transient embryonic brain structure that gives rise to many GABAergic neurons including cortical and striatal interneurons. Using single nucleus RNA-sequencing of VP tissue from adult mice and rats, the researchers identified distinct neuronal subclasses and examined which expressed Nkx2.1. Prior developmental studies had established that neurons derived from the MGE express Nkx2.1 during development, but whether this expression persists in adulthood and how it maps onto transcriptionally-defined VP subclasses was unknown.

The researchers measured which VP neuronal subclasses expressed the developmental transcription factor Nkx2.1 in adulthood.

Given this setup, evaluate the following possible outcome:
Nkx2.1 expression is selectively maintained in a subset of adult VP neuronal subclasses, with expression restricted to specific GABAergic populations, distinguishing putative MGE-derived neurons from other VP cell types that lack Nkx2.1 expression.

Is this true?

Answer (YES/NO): NO